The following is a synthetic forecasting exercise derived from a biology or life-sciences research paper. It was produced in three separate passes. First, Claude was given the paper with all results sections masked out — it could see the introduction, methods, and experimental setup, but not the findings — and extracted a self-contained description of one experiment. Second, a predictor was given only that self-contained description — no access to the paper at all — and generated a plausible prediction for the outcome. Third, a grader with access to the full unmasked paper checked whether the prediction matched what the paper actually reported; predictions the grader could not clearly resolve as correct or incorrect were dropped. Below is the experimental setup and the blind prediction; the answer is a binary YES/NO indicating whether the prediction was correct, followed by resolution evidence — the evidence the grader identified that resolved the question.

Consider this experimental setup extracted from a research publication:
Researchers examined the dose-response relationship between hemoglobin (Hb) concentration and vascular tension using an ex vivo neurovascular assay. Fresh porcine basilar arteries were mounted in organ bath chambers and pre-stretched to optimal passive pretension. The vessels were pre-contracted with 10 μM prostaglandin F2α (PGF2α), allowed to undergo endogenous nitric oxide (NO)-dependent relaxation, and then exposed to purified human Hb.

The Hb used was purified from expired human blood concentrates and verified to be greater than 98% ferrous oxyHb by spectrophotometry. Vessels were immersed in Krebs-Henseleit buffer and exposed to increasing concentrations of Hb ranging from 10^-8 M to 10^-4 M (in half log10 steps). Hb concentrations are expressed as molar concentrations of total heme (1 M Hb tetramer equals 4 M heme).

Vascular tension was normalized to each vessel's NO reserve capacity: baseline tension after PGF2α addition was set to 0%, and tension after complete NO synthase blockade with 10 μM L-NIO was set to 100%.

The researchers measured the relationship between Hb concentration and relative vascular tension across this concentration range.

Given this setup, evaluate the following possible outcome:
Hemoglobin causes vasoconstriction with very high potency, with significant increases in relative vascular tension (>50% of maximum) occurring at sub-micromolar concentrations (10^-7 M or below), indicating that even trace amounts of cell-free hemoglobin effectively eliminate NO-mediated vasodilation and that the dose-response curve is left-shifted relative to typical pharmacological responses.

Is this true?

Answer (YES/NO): NO